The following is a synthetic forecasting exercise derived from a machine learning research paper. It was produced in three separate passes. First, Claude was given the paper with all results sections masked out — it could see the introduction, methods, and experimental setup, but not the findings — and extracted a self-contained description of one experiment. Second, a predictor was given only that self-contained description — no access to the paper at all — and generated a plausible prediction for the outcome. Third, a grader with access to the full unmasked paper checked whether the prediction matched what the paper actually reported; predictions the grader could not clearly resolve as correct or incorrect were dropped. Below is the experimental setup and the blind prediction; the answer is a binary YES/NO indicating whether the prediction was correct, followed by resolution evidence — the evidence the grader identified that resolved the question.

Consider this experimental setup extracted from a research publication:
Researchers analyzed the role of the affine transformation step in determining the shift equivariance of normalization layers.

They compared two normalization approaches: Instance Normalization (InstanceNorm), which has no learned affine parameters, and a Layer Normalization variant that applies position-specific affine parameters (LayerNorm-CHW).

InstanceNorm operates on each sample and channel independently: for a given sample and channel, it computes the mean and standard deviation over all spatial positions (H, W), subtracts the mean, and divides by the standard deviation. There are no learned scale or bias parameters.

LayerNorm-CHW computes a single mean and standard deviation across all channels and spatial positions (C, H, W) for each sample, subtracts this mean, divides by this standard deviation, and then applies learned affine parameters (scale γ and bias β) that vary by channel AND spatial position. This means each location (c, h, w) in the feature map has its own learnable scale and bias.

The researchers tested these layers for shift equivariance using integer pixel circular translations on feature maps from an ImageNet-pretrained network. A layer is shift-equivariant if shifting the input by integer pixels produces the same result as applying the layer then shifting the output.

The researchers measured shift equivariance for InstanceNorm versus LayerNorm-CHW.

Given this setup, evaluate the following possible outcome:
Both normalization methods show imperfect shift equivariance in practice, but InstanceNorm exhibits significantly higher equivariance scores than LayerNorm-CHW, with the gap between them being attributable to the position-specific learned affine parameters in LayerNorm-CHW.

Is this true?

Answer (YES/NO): NO